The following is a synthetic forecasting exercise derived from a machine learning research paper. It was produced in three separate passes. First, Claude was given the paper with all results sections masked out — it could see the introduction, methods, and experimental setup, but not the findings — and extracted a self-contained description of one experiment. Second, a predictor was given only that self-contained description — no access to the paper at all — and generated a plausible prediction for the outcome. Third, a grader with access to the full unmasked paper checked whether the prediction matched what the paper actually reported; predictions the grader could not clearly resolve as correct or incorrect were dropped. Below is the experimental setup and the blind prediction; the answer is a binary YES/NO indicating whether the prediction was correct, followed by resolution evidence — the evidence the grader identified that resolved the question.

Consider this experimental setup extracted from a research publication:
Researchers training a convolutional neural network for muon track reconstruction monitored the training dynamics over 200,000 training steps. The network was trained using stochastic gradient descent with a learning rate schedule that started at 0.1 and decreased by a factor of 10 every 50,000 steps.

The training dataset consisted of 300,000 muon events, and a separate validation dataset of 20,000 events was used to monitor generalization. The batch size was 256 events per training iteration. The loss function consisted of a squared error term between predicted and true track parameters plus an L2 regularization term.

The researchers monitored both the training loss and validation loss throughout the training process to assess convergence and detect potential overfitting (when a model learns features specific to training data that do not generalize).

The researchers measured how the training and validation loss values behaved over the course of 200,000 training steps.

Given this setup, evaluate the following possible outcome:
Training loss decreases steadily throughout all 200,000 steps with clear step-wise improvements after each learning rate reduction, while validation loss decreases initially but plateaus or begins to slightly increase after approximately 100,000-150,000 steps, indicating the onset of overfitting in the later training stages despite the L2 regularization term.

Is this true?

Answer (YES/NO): NO